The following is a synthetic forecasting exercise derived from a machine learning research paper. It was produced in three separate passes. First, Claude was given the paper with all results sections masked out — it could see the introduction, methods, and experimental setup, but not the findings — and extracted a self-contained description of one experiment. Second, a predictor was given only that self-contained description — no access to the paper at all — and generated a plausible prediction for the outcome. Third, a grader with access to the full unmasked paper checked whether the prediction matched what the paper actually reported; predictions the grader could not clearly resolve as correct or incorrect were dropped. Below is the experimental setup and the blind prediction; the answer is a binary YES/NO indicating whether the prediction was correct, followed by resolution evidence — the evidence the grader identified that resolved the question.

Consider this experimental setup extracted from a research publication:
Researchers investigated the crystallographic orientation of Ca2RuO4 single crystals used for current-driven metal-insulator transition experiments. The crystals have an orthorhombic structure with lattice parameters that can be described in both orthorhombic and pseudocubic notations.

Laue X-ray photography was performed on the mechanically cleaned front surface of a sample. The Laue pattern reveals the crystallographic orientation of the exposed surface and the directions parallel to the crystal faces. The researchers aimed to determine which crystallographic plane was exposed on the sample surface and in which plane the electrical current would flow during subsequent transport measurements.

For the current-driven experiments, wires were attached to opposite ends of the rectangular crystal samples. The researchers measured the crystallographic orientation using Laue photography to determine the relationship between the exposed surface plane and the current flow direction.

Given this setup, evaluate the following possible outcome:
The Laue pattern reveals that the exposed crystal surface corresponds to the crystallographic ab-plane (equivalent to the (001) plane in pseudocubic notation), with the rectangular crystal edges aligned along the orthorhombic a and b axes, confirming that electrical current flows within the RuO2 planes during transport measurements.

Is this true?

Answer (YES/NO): YES